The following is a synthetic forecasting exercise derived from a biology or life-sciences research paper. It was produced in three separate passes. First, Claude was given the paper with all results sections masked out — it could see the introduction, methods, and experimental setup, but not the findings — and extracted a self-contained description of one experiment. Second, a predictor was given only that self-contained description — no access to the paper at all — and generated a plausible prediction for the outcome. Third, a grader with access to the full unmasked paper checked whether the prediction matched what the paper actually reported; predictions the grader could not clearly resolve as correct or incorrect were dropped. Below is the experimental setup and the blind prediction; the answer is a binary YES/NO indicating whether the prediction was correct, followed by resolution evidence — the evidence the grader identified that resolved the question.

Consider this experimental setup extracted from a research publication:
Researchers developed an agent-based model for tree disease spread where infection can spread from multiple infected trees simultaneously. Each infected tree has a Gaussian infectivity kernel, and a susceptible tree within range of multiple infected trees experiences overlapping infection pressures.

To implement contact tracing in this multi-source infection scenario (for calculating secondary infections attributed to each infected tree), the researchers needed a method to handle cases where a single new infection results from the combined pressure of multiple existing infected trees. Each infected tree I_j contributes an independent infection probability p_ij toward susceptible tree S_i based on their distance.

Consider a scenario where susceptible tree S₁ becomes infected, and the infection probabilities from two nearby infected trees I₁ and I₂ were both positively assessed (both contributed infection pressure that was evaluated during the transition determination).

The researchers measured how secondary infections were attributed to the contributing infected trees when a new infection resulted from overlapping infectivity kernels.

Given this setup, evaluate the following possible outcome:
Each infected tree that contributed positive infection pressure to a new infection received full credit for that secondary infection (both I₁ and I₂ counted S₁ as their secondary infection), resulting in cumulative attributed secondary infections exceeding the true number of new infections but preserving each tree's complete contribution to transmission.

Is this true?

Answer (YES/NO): NO